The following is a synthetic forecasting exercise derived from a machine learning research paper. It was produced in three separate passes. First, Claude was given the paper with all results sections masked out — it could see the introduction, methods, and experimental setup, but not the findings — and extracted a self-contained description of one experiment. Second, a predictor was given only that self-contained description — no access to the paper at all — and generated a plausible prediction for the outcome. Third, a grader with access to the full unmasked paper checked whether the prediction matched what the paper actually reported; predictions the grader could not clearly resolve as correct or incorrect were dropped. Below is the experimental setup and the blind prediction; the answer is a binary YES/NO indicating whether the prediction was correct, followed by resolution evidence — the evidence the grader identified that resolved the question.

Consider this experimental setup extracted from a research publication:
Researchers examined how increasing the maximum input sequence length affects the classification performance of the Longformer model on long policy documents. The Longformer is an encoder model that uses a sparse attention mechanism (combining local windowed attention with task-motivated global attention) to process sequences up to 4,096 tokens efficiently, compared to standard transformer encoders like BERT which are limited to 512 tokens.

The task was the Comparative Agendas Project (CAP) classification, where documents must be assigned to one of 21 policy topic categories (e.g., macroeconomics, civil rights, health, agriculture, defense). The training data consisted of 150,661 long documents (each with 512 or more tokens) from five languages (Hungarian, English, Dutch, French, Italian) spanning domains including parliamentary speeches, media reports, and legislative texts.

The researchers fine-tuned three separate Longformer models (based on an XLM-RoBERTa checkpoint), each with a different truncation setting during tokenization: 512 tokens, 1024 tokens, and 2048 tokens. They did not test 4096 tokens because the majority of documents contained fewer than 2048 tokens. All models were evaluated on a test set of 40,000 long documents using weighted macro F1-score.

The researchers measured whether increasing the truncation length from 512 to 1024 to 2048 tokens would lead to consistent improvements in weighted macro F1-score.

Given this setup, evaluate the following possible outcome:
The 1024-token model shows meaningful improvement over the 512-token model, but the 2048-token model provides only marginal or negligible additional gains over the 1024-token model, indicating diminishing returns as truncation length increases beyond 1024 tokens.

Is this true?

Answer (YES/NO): NO